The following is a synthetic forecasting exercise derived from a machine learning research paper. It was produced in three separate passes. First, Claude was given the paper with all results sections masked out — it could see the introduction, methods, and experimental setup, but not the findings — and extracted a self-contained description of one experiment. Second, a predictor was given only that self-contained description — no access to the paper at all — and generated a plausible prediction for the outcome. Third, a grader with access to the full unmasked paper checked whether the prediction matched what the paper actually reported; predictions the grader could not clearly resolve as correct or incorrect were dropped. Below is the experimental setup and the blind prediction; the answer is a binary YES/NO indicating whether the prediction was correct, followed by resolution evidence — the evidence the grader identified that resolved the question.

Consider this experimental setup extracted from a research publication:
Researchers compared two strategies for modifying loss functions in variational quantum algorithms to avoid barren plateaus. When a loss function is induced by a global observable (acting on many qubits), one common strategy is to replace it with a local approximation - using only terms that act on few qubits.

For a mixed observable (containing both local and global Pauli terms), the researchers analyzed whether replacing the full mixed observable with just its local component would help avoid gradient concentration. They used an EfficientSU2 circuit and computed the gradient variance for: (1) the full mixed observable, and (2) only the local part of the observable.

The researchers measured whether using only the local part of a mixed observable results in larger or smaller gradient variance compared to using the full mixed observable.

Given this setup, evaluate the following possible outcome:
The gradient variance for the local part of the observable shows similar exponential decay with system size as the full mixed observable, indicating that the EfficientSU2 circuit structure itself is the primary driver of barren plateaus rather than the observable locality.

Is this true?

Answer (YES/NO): NO